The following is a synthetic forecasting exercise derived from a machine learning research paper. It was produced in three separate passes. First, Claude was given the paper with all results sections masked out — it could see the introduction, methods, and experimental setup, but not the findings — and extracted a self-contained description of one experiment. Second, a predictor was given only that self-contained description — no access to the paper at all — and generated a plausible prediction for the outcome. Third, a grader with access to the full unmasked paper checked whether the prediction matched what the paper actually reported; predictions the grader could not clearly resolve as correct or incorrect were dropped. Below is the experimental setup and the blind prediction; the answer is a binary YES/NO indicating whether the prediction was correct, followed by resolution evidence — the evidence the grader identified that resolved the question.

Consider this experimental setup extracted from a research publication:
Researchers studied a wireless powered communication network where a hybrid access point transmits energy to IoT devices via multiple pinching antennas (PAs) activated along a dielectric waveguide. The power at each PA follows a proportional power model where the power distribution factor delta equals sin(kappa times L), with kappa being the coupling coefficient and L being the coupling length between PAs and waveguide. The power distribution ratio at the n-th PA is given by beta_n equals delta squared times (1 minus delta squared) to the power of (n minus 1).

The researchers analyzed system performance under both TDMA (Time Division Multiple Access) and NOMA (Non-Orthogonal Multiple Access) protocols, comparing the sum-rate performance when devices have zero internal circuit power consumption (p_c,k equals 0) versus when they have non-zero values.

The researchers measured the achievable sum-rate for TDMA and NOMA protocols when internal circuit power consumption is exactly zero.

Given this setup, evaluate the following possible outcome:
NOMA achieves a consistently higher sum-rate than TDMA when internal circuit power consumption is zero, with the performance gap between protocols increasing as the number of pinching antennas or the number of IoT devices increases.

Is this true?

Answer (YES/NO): NO